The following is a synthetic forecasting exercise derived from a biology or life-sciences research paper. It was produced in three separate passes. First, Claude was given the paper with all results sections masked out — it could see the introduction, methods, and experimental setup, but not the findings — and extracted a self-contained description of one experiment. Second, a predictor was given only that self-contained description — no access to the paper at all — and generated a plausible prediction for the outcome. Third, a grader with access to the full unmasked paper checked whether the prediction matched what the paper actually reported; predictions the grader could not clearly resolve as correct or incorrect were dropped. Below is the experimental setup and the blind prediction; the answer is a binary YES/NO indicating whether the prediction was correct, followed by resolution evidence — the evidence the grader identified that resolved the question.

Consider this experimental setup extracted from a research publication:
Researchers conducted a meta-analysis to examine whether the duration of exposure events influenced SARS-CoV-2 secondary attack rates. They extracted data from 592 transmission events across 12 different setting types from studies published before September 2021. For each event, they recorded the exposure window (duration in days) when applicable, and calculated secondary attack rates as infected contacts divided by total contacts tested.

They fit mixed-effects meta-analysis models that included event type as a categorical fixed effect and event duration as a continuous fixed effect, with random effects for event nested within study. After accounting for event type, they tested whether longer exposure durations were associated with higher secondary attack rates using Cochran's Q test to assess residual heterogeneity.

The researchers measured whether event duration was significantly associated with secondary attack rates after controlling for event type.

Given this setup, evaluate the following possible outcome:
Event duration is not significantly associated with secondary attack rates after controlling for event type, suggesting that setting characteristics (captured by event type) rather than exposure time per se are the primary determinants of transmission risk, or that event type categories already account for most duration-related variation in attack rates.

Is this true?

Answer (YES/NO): NO